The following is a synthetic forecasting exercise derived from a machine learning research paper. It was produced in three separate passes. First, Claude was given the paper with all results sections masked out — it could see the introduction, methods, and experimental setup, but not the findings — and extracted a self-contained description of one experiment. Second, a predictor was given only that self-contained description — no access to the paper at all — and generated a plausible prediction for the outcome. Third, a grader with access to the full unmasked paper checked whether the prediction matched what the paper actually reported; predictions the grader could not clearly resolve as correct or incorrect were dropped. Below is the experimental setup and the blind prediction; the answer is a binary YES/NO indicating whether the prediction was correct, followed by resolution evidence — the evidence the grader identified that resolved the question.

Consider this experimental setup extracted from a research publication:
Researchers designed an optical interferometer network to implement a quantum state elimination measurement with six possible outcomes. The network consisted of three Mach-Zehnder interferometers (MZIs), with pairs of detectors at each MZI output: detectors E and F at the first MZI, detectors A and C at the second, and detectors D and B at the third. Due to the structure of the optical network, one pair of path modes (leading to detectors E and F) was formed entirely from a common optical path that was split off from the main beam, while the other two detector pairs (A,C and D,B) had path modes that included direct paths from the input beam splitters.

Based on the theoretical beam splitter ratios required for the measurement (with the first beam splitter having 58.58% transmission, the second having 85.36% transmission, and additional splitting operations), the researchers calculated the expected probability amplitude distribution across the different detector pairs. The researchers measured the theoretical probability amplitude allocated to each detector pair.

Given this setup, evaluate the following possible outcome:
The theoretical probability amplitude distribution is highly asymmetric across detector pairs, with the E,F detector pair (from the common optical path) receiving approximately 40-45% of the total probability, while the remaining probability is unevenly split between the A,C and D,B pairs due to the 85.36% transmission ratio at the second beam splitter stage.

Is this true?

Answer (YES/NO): NO